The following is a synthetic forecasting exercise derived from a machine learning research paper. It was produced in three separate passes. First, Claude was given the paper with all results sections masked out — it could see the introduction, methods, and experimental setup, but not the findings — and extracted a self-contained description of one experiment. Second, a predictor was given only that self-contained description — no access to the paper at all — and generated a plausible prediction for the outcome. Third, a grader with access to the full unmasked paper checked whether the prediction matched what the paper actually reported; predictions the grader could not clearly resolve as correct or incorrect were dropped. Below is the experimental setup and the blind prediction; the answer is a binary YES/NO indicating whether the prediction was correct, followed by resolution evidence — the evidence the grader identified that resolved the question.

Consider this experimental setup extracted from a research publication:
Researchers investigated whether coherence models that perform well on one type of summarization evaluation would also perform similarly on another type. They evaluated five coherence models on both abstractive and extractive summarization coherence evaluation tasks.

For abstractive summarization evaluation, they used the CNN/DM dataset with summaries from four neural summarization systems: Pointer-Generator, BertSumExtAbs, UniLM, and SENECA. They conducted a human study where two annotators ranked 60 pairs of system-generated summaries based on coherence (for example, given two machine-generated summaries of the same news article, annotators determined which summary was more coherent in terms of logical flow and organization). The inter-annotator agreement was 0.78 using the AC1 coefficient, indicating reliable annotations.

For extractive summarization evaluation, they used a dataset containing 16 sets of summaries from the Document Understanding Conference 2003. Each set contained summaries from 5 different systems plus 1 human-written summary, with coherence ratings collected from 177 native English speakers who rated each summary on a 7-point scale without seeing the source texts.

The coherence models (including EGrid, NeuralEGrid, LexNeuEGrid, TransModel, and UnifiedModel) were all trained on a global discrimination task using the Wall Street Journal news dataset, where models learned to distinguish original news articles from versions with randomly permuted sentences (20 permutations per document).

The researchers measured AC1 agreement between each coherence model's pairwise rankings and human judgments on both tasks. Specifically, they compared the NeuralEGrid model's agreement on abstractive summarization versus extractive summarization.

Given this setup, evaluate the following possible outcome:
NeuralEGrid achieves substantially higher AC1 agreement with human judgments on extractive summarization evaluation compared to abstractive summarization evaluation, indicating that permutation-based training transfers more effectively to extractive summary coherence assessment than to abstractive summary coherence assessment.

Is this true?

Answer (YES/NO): NO